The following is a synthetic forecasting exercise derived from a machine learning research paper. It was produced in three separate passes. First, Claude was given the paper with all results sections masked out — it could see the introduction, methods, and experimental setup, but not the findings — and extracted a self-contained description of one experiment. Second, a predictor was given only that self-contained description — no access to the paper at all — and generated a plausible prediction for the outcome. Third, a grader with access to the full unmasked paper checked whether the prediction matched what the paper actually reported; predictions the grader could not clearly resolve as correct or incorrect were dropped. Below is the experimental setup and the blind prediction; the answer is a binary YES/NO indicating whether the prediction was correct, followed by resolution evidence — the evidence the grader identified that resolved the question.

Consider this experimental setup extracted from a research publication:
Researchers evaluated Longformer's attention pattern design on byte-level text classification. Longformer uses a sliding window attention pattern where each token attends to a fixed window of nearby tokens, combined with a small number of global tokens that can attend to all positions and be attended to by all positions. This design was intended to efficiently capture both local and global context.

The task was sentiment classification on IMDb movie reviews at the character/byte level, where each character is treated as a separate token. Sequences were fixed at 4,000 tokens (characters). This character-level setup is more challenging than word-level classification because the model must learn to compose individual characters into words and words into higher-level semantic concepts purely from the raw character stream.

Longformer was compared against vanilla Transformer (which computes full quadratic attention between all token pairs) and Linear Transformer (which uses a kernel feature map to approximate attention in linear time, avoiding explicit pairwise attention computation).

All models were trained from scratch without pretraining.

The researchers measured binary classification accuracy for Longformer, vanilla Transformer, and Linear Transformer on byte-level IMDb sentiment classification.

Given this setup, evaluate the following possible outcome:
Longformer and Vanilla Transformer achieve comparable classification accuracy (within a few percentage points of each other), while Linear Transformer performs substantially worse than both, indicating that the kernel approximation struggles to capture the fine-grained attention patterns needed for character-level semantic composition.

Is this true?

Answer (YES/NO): NO